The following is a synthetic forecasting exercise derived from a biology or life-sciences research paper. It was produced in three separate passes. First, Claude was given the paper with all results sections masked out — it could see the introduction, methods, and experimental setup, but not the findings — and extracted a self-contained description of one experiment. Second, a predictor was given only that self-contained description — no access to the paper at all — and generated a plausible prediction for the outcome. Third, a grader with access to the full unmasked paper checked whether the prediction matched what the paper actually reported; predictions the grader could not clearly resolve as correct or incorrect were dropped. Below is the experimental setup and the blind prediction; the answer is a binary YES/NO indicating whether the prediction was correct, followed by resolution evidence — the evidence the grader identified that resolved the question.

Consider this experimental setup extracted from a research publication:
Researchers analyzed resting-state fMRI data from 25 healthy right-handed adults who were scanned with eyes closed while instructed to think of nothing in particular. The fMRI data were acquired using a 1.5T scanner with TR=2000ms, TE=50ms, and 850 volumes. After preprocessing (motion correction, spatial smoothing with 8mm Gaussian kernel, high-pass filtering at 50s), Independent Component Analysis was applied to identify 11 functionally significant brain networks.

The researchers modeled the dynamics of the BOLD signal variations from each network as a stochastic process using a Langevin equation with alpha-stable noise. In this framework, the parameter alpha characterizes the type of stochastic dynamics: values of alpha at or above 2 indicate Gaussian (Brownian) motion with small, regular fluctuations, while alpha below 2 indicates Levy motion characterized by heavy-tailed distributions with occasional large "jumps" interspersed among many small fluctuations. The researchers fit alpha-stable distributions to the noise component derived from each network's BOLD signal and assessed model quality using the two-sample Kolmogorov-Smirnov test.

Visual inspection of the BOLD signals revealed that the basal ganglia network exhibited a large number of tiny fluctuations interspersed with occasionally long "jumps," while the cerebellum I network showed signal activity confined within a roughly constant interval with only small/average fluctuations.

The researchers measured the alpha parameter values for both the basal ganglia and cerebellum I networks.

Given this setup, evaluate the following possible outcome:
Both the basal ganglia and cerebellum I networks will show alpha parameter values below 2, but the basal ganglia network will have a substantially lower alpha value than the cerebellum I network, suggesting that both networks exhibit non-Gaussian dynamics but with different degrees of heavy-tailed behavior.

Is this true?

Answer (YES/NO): NO